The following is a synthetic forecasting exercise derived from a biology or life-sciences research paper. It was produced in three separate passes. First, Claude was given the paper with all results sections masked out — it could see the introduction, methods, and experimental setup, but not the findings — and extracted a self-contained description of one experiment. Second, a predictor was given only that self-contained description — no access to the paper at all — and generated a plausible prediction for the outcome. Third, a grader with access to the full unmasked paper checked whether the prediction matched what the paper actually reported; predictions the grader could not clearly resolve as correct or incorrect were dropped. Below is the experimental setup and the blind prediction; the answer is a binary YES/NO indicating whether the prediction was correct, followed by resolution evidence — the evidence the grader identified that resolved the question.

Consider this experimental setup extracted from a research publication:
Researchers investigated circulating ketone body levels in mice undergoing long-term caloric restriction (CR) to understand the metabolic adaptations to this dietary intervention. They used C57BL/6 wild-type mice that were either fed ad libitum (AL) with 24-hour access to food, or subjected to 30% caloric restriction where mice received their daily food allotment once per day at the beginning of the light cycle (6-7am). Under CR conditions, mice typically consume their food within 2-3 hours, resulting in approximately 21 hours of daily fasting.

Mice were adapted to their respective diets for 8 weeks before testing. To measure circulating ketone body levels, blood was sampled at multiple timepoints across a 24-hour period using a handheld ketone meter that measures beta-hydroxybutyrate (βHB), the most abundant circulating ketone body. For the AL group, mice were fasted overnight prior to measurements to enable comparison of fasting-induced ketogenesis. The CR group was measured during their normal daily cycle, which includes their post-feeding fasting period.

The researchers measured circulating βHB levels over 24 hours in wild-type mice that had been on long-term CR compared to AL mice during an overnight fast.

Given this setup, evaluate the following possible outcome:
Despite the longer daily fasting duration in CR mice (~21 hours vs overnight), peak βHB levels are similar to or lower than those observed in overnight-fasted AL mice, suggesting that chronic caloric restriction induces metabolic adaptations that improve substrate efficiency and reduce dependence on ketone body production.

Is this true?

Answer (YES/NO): YES